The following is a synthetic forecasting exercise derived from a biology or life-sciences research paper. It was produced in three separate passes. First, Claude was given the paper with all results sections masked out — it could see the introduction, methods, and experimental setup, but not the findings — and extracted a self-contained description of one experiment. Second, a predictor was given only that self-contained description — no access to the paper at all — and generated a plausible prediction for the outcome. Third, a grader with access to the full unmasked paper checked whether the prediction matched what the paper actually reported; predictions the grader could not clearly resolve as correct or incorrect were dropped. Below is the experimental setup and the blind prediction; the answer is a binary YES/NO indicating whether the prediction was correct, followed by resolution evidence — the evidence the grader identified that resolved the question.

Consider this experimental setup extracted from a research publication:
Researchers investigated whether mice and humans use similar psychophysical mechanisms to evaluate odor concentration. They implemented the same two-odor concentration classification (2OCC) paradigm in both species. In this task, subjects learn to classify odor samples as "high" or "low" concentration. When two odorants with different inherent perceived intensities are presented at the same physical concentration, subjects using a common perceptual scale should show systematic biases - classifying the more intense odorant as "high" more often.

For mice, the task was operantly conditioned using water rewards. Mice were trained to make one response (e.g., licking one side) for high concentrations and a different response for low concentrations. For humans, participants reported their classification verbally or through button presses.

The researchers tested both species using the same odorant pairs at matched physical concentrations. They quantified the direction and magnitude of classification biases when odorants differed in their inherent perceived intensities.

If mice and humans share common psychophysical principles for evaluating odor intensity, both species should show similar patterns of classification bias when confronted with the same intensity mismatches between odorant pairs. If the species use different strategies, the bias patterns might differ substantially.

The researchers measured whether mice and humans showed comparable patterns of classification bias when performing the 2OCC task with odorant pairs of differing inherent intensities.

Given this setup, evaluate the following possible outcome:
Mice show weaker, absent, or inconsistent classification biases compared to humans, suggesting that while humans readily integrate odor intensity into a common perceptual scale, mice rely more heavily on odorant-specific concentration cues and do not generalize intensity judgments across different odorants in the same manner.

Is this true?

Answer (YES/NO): NO